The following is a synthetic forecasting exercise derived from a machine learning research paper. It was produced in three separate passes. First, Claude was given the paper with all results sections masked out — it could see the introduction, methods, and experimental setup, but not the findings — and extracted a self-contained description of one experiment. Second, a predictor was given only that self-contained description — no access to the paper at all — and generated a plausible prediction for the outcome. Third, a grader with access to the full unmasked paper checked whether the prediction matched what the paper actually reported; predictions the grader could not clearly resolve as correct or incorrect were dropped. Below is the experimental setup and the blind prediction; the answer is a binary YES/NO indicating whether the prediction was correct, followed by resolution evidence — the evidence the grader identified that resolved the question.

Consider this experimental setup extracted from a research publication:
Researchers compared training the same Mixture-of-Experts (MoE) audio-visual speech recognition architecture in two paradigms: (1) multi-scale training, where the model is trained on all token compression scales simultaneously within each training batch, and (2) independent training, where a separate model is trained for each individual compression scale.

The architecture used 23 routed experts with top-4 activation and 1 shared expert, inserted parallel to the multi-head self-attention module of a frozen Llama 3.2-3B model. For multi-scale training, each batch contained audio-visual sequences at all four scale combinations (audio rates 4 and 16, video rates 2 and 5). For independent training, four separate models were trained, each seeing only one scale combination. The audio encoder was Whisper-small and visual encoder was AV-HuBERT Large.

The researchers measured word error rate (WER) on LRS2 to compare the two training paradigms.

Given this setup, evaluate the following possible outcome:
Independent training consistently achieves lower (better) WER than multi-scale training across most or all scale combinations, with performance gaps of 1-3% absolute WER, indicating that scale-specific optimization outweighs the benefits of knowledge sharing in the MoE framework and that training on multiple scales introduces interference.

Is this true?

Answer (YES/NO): NO